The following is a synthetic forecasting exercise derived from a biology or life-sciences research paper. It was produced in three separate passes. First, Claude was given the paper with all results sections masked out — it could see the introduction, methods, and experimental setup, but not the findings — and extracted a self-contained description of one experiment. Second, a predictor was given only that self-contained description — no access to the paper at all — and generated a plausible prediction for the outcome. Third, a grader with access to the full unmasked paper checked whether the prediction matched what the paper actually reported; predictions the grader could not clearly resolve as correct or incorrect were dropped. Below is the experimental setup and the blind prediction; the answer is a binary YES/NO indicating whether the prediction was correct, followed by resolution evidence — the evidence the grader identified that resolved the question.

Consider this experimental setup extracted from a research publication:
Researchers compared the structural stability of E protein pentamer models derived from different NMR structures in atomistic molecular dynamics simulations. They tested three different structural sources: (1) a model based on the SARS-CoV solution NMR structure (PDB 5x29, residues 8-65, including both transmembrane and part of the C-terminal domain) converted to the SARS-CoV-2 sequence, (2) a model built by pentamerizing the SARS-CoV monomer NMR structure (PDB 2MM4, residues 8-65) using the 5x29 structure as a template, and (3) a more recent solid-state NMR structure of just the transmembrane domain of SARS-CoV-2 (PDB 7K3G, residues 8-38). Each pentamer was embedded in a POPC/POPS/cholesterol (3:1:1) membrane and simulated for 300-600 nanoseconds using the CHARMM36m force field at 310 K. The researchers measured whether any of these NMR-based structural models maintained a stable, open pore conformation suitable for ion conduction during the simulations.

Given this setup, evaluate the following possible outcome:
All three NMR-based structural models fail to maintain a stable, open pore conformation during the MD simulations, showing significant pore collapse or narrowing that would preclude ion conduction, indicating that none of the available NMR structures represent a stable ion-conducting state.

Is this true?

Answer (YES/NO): NO